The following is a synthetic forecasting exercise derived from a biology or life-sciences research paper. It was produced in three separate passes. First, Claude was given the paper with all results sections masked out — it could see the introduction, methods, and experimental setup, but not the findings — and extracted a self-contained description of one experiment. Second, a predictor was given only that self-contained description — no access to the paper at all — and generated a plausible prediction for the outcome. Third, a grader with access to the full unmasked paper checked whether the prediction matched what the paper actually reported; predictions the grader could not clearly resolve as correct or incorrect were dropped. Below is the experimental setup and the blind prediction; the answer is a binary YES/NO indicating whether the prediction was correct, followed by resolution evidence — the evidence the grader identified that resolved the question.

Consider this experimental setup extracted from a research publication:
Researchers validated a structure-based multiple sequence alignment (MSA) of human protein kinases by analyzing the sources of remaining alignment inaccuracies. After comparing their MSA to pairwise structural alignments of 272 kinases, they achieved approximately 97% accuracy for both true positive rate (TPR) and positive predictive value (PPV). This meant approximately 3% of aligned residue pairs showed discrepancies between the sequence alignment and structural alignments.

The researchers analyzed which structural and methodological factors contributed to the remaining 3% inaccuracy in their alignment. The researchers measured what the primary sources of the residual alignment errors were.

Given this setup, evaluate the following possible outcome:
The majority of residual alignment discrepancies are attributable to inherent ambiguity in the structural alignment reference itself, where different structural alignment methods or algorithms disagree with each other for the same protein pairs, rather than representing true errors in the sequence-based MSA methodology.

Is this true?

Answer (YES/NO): NO